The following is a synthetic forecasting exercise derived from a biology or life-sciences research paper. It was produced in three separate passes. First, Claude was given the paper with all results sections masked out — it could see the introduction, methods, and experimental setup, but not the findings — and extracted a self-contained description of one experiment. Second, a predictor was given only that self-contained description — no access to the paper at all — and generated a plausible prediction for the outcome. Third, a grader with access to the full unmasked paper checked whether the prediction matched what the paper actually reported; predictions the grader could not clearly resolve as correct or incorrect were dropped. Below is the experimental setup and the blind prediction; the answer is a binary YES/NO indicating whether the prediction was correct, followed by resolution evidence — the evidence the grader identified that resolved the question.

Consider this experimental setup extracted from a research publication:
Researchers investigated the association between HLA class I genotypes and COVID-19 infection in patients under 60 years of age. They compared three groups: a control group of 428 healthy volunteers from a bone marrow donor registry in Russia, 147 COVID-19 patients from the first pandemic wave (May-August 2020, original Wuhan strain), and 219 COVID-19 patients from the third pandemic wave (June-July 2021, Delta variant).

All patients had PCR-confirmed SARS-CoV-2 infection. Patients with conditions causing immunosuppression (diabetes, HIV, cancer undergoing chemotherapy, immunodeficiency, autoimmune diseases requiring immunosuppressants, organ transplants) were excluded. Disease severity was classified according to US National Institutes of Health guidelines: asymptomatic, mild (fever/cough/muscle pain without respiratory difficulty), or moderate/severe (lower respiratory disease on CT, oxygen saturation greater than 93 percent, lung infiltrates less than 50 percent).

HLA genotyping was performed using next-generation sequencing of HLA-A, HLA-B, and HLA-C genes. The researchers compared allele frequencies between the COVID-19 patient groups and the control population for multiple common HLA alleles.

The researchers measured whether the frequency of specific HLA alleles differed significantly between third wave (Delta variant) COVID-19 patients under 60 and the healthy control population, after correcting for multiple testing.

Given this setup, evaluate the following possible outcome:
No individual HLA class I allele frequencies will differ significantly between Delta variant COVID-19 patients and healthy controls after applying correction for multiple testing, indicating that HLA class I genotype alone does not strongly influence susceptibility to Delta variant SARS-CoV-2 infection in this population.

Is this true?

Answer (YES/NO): YES